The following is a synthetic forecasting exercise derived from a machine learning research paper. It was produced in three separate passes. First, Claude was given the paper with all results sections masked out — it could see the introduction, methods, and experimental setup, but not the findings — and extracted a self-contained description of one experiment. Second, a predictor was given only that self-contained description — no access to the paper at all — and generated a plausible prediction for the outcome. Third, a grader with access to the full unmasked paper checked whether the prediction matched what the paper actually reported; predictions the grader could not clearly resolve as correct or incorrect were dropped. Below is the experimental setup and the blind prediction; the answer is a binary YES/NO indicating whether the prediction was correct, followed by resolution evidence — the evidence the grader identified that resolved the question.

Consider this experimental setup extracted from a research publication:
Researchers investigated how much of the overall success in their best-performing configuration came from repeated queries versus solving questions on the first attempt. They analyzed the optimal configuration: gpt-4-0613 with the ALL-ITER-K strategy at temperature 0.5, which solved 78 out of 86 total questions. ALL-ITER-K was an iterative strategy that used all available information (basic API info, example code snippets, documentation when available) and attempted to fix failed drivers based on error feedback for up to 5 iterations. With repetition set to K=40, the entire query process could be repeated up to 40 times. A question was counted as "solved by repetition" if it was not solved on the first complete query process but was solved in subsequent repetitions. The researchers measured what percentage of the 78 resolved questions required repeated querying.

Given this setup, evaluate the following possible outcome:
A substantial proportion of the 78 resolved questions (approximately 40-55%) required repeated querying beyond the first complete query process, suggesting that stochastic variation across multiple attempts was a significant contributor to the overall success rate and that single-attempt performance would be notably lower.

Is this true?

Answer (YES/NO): YES